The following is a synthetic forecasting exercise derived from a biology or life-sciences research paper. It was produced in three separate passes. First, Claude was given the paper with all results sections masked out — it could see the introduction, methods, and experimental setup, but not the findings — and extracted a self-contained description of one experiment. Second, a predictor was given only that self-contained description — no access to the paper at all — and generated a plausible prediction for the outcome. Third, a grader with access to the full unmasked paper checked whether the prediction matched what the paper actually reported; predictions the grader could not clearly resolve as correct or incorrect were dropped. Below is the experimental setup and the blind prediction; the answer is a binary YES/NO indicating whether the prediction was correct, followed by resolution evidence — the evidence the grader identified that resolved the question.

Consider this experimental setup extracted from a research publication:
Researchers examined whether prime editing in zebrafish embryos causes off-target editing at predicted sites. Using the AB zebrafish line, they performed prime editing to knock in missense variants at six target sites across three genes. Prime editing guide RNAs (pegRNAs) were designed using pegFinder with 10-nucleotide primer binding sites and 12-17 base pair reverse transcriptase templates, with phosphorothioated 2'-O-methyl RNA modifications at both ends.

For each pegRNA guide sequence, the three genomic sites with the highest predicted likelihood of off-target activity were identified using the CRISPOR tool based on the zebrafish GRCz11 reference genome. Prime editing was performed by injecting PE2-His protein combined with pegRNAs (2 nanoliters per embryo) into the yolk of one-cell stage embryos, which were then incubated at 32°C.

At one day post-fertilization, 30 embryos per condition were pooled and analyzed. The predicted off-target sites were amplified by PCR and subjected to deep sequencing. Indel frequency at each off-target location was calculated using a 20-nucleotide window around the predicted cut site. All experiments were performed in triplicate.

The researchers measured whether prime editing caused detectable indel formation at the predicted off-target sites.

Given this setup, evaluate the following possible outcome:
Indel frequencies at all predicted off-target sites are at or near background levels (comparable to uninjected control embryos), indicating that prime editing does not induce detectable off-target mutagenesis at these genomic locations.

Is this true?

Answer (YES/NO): YES